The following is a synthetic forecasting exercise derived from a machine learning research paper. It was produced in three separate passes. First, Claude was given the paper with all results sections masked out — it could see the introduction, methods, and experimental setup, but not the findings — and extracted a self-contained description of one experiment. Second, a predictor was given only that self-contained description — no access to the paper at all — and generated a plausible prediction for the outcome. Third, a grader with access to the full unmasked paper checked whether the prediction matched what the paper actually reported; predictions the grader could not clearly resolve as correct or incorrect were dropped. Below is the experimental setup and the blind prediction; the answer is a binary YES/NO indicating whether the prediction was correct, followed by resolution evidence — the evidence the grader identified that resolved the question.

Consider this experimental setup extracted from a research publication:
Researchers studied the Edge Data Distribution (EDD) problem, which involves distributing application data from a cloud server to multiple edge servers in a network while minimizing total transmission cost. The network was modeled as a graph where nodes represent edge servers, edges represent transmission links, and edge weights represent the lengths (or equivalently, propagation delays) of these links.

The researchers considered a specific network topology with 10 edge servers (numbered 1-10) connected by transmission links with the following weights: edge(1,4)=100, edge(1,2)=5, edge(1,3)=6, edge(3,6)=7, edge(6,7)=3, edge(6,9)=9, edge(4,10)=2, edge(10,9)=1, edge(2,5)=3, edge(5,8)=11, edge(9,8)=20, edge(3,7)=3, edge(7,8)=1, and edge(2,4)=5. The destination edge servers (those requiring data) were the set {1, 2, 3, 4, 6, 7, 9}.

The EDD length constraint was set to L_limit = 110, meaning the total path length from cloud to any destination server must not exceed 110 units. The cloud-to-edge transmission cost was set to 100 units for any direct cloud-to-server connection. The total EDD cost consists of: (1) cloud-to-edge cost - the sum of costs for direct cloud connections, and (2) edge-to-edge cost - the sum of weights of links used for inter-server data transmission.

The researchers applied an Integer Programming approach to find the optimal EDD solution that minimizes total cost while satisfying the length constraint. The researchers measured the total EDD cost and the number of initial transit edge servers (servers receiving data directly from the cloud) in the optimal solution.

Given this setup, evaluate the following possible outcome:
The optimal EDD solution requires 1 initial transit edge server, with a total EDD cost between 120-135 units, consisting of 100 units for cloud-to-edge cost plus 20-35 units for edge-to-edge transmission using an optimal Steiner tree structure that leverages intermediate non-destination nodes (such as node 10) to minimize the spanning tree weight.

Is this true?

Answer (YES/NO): NO